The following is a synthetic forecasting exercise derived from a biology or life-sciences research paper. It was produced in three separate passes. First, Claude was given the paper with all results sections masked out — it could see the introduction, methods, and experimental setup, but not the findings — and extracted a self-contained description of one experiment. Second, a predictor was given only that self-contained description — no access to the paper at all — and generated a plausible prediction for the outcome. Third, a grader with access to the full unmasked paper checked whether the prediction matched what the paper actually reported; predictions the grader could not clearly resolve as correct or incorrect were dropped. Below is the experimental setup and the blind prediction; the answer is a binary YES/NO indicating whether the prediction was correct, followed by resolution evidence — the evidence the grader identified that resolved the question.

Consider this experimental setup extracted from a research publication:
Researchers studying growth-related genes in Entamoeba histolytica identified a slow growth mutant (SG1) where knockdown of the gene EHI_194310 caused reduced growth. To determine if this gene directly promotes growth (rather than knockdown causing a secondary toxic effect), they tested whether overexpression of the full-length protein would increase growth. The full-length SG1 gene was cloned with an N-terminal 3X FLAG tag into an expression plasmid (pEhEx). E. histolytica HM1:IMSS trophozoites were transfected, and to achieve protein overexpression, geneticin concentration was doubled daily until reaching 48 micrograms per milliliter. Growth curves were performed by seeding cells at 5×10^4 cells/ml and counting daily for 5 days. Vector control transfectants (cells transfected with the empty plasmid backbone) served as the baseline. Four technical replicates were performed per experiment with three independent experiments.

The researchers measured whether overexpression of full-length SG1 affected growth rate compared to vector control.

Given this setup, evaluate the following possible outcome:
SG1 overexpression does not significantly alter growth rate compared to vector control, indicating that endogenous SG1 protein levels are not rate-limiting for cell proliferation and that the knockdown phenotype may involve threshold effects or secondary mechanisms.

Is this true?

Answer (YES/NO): NO